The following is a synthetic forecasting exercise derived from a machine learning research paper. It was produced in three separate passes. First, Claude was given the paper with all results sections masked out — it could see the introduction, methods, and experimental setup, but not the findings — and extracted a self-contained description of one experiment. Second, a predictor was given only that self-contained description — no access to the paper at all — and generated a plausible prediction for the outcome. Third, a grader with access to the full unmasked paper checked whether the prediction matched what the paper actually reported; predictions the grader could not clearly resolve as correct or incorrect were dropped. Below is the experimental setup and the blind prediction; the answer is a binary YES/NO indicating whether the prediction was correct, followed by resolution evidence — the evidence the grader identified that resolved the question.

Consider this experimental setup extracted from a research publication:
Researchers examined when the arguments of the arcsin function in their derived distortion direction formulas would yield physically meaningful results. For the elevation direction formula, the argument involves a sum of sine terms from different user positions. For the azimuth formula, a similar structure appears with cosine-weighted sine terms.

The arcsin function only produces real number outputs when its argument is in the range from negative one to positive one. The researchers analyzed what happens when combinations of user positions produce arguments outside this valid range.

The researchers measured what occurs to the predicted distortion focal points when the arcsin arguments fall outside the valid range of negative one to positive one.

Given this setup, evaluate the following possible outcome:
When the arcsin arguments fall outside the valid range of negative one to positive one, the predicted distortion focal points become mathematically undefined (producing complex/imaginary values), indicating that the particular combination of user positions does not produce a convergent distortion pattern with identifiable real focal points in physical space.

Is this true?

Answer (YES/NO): YES